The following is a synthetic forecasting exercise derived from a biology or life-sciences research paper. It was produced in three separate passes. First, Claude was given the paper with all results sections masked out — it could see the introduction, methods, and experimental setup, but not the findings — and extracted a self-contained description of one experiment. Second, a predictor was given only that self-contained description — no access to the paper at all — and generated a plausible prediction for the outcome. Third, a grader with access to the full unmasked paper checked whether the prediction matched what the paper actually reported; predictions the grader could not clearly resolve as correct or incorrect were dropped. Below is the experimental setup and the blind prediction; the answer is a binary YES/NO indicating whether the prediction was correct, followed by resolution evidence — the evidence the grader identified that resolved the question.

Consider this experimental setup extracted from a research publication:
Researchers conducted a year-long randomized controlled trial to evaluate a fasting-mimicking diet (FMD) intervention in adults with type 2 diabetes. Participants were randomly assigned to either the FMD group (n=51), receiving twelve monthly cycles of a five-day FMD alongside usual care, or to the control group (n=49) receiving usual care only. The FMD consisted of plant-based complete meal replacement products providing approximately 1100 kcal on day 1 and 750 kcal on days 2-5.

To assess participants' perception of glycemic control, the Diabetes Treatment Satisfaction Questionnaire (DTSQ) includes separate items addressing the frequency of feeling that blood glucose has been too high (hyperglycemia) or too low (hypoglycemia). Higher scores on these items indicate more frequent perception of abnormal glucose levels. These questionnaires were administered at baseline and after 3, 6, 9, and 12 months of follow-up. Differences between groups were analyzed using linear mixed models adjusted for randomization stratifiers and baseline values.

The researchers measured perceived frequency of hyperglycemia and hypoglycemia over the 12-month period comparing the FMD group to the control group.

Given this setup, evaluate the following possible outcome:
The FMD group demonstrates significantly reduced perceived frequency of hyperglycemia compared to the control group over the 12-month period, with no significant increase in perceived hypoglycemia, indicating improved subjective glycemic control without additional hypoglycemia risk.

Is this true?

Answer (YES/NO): NO